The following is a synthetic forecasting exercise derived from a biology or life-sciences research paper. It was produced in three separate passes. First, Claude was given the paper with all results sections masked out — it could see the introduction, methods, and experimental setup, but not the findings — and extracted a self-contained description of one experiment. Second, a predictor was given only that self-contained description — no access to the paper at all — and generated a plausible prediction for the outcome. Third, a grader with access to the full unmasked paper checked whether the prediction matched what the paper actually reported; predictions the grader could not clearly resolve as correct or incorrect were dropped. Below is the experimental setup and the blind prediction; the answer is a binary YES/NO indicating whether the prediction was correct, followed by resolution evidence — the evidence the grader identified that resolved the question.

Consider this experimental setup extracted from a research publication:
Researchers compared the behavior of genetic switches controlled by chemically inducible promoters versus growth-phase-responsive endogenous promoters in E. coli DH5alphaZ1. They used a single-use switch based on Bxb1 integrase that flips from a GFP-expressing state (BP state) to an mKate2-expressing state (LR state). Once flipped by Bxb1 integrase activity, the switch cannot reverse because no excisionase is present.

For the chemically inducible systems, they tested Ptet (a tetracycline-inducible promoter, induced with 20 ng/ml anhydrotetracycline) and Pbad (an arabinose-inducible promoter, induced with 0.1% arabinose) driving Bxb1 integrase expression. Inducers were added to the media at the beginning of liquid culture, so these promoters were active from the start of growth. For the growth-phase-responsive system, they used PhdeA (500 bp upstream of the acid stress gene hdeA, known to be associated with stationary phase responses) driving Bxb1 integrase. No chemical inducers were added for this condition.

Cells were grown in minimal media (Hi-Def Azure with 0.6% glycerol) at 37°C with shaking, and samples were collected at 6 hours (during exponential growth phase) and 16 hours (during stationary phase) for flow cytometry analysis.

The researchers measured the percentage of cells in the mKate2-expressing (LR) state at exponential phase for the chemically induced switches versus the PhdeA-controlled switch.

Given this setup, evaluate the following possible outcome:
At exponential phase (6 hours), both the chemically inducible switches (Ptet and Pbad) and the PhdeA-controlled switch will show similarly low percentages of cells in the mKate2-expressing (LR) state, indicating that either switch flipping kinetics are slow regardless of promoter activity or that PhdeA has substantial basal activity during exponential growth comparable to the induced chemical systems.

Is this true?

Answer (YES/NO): NO